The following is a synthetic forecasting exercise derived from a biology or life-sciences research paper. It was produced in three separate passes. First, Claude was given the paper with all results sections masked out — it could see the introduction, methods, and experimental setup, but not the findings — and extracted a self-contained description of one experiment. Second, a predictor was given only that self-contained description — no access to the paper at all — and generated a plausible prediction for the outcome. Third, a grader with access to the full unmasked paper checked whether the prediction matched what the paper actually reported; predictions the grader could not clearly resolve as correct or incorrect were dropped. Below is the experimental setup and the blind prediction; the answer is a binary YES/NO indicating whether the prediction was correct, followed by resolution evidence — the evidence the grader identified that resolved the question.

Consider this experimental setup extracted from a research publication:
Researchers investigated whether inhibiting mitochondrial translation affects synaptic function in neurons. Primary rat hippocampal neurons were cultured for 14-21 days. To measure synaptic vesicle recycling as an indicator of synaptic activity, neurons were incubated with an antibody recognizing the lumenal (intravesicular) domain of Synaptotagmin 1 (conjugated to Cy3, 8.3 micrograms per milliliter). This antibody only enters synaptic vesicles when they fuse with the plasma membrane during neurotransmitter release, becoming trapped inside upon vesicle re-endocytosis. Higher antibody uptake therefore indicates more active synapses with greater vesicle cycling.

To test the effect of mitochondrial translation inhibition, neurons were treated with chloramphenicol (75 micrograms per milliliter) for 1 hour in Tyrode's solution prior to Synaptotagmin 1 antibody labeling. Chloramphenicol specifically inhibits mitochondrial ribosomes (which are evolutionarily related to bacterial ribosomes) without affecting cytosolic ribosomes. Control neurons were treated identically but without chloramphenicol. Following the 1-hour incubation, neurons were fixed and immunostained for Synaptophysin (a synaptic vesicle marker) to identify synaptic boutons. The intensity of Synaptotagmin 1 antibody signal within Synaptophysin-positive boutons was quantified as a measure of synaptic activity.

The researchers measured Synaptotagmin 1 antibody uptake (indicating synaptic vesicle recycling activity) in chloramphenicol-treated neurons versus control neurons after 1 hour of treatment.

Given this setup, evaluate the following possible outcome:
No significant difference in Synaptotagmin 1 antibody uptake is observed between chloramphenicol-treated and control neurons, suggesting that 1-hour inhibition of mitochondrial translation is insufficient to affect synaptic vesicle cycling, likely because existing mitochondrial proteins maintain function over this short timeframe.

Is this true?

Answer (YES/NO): NO